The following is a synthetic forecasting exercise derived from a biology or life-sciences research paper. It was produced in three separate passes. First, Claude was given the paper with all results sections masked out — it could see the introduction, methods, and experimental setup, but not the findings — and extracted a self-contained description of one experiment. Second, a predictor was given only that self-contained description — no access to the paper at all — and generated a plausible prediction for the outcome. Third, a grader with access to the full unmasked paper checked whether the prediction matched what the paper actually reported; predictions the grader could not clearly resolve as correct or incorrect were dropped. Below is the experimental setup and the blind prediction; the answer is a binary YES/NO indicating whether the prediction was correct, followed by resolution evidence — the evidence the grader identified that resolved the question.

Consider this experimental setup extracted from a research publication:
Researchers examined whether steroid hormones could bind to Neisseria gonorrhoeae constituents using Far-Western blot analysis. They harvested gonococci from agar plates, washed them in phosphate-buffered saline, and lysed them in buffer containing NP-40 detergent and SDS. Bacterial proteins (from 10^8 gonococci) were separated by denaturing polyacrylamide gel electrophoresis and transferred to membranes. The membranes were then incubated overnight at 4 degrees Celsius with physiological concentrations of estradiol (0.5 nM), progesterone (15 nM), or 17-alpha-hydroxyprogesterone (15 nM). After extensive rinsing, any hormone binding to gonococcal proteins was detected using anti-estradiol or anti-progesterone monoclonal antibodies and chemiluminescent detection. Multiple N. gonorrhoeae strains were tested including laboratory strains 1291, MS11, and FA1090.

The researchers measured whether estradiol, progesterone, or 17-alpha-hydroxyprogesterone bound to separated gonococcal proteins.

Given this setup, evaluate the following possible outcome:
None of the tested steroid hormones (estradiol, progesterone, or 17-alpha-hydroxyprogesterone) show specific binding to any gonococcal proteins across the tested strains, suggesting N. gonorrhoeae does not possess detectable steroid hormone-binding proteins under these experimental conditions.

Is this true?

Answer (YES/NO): NO